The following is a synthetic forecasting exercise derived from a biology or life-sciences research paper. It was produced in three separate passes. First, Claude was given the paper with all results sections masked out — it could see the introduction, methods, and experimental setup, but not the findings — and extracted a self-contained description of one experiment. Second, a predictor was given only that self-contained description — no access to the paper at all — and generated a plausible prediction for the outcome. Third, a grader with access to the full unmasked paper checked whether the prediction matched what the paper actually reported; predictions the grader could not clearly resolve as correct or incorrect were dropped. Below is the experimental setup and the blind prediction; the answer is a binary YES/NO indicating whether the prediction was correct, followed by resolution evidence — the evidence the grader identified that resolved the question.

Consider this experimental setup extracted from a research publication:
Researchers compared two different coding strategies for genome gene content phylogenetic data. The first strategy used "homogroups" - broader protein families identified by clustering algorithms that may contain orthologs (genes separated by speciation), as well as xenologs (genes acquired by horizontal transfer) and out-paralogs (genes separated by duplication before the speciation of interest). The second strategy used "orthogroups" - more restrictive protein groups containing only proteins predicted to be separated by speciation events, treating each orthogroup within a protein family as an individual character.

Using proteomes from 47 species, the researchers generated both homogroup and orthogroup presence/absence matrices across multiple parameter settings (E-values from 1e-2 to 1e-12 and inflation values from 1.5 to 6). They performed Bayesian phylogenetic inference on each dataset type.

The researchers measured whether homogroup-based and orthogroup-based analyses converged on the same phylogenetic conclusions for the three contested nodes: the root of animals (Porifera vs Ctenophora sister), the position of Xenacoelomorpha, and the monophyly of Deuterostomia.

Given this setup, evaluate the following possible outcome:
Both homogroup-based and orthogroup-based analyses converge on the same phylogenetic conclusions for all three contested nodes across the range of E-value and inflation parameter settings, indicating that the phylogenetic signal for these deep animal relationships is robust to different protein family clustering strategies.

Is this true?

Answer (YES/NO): NO